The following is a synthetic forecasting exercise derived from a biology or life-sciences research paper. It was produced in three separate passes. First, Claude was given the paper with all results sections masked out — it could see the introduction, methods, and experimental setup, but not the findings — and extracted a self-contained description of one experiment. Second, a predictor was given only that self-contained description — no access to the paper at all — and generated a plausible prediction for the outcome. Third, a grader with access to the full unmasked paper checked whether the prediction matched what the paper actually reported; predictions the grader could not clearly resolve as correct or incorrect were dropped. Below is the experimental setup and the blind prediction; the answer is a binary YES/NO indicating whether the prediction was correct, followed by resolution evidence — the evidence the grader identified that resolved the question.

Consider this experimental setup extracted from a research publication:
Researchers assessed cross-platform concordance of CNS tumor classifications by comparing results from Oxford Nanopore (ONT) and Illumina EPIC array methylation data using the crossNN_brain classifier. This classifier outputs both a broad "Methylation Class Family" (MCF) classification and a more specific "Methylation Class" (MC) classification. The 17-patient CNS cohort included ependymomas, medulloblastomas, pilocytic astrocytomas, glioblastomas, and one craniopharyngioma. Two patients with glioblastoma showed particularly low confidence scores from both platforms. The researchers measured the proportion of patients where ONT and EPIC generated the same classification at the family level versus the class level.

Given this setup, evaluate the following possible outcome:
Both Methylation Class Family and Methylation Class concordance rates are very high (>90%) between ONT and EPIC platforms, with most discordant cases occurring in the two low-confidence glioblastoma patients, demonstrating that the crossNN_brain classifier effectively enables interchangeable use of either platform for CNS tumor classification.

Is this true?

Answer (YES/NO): NO